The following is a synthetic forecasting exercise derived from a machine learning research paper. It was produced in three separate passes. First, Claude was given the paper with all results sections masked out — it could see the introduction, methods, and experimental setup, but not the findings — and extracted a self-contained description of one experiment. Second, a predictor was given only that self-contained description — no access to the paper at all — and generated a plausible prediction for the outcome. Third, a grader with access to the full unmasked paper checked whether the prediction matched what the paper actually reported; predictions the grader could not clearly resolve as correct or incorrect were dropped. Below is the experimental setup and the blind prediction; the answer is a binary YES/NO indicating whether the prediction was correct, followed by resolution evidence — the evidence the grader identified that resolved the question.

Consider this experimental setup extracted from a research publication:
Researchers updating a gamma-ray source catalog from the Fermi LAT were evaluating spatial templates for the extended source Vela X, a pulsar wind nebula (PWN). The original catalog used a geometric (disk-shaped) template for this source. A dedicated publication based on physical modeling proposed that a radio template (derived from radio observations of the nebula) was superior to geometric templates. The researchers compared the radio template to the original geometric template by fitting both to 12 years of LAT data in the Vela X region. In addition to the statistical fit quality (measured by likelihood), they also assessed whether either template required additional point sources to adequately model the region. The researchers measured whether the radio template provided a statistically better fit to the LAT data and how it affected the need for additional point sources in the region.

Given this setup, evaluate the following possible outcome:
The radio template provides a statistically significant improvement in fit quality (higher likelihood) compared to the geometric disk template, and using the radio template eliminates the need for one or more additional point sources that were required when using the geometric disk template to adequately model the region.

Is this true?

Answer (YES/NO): NO